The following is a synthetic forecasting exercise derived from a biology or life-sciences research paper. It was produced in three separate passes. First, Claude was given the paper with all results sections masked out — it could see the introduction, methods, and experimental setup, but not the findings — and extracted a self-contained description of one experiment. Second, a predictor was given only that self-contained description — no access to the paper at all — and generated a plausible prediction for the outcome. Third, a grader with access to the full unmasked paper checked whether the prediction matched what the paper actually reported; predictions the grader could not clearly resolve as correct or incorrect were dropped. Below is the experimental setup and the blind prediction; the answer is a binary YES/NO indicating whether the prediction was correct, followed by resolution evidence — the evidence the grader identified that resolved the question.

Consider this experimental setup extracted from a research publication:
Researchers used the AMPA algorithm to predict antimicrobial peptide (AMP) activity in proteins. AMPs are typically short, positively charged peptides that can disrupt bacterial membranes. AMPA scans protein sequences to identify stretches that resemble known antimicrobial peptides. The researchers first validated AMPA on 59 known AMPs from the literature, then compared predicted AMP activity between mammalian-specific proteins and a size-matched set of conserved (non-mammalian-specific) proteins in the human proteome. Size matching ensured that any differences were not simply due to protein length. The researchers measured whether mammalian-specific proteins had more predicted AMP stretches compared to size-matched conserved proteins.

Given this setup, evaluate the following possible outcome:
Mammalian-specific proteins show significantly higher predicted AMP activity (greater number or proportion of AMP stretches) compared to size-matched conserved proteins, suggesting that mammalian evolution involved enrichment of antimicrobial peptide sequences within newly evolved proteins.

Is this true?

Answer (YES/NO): YES